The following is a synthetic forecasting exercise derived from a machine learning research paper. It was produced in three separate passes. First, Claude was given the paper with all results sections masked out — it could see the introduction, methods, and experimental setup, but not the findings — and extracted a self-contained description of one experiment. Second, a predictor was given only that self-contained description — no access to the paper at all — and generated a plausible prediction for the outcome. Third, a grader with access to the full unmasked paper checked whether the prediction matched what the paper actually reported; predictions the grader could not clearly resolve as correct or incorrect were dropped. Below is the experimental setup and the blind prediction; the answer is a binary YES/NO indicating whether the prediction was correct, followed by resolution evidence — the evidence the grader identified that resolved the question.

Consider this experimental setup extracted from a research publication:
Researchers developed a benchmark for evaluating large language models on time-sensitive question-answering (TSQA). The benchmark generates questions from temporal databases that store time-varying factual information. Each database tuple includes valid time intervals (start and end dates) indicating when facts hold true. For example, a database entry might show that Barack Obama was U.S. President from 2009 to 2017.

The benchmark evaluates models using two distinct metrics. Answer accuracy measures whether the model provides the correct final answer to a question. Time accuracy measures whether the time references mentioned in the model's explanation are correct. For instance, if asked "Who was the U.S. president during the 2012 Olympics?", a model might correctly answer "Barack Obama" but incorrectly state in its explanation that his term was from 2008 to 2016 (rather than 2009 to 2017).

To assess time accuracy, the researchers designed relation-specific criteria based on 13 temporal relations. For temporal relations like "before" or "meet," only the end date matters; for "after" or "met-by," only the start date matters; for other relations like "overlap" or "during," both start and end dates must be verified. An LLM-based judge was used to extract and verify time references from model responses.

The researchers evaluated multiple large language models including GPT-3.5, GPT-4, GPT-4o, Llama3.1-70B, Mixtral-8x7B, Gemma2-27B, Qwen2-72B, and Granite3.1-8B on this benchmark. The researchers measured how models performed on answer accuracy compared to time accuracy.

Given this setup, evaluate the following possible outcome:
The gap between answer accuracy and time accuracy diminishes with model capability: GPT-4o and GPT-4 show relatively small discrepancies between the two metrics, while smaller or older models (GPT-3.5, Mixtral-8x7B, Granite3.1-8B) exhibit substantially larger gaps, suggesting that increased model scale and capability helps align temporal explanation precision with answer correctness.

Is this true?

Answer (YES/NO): NO